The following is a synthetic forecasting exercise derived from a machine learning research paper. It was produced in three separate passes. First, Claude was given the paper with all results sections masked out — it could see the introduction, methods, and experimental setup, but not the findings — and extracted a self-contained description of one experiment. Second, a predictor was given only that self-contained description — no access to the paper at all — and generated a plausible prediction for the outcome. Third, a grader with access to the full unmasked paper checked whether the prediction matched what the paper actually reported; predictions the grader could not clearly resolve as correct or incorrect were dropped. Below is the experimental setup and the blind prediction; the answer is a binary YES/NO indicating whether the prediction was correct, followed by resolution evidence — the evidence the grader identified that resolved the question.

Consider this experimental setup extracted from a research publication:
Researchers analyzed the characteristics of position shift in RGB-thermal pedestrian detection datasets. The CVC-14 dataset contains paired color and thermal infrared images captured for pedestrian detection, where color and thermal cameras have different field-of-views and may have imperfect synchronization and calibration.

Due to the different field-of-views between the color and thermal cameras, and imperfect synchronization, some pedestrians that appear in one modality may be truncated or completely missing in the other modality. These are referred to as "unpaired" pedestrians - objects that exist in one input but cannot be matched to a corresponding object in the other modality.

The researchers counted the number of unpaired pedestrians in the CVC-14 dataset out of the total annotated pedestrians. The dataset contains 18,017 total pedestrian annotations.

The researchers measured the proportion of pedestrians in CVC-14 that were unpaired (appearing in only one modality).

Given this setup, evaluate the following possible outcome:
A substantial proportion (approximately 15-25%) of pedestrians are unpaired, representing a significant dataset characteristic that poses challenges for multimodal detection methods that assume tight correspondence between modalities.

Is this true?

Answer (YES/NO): NO